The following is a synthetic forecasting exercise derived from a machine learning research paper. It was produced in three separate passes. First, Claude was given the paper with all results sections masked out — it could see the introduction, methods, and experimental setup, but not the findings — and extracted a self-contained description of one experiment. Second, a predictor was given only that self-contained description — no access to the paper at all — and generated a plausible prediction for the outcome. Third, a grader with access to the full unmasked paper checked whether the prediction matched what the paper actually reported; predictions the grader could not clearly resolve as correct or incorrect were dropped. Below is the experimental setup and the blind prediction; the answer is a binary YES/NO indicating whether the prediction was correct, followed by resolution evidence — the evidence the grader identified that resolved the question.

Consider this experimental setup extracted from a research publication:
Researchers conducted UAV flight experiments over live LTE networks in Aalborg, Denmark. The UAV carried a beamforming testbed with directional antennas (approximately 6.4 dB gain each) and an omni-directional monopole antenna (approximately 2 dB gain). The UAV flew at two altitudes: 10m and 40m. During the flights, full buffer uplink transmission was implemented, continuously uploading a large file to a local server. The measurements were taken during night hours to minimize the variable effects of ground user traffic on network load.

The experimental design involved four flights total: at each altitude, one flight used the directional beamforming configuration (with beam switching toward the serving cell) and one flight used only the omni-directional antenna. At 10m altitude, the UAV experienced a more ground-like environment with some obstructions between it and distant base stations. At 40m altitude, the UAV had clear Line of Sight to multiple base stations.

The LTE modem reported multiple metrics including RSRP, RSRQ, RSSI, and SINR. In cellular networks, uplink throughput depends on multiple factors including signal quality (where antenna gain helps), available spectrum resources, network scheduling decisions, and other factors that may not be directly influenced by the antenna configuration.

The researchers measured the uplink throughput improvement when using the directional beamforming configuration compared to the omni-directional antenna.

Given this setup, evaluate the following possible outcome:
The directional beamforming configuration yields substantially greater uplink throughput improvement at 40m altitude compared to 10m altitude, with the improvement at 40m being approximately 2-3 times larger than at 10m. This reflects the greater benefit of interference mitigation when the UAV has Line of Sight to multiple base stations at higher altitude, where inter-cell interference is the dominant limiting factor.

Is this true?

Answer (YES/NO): NO